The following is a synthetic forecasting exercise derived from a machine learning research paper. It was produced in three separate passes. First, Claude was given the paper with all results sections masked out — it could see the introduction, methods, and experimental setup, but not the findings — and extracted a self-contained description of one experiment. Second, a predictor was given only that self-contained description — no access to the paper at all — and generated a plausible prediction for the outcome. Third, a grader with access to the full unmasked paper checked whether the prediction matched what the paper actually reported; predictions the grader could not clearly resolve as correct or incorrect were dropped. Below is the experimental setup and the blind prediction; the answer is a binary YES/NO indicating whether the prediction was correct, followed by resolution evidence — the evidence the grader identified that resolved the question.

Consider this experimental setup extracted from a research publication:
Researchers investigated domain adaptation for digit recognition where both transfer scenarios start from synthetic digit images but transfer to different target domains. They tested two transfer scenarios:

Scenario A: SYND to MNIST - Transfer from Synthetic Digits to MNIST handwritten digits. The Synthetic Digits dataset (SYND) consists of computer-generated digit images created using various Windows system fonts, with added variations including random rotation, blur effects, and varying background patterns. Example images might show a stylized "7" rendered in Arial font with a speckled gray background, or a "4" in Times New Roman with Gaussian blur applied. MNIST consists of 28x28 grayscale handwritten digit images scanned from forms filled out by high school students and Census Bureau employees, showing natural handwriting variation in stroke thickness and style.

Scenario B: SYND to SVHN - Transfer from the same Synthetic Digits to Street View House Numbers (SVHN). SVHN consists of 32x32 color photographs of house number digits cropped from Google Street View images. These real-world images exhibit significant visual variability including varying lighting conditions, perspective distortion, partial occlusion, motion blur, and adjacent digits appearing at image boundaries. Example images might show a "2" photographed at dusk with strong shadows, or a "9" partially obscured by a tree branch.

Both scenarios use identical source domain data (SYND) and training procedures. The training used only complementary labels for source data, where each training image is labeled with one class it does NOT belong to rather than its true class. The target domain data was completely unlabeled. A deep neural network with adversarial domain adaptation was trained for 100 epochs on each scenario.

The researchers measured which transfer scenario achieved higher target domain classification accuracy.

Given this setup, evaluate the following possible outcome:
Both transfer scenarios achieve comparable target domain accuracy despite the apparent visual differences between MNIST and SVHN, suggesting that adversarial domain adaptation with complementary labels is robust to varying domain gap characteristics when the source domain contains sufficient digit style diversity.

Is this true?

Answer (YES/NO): NO